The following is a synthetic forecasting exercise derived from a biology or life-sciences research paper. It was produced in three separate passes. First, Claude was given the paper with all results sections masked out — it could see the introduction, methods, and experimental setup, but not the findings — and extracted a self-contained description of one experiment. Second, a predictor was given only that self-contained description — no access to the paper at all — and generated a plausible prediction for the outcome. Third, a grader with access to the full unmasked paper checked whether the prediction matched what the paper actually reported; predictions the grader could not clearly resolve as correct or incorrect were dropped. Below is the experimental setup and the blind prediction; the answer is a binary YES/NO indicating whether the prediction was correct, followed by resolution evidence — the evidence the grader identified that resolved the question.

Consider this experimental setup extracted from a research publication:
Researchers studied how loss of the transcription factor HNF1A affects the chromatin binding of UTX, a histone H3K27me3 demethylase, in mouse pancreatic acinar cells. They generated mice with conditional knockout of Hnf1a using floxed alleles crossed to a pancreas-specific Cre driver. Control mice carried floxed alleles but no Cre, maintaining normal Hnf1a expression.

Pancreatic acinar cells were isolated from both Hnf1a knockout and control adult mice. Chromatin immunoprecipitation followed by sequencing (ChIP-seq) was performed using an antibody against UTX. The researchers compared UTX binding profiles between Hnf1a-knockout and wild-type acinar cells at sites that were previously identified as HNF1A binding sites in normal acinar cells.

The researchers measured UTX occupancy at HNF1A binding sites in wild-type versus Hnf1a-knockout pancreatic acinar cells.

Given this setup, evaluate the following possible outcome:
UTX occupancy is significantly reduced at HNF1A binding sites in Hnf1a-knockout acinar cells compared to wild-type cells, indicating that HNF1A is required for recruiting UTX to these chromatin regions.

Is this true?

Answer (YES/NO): YES